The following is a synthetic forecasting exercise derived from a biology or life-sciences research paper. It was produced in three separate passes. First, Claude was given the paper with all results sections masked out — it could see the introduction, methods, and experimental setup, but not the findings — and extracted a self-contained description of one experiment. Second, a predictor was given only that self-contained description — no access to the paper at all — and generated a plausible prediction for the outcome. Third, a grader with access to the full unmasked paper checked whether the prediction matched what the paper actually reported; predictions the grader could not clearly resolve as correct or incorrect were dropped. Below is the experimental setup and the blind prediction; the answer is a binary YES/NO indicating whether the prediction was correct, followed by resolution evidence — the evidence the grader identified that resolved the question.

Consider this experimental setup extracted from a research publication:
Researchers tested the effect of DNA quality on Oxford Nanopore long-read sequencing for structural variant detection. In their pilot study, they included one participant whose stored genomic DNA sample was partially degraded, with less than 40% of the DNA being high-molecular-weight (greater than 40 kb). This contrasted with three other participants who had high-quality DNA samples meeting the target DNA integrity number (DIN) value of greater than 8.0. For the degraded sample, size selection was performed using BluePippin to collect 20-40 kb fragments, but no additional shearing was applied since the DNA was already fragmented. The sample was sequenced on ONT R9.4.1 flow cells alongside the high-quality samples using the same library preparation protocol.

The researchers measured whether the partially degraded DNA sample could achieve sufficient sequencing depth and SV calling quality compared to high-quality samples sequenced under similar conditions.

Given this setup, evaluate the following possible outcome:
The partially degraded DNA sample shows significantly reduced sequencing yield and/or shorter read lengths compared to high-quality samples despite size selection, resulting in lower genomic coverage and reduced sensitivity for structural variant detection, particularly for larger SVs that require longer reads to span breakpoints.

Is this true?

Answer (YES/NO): NO